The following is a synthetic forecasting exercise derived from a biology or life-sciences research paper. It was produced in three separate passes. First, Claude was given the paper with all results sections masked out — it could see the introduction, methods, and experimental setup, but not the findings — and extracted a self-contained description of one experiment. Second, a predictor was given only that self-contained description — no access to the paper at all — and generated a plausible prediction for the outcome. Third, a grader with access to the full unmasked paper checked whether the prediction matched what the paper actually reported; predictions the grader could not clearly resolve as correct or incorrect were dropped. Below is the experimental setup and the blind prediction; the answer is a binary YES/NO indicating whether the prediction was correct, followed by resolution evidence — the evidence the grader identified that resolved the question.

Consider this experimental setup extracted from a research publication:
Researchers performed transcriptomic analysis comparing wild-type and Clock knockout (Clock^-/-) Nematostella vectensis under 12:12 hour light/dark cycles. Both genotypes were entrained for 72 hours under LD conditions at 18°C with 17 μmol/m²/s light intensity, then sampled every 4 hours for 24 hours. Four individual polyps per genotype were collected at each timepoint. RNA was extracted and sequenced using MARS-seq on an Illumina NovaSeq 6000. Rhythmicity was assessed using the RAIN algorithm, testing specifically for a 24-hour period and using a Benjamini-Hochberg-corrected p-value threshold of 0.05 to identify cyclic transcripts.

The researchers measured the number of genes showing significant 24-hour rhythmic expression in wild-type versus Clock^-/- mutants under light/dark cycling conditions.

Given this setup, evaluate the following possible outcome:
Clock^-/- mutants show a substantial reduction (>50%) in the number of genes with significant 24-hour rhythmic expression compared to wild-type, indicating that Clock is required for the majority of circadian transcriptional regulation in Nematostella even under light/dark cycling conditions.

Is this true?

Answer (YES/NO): NO